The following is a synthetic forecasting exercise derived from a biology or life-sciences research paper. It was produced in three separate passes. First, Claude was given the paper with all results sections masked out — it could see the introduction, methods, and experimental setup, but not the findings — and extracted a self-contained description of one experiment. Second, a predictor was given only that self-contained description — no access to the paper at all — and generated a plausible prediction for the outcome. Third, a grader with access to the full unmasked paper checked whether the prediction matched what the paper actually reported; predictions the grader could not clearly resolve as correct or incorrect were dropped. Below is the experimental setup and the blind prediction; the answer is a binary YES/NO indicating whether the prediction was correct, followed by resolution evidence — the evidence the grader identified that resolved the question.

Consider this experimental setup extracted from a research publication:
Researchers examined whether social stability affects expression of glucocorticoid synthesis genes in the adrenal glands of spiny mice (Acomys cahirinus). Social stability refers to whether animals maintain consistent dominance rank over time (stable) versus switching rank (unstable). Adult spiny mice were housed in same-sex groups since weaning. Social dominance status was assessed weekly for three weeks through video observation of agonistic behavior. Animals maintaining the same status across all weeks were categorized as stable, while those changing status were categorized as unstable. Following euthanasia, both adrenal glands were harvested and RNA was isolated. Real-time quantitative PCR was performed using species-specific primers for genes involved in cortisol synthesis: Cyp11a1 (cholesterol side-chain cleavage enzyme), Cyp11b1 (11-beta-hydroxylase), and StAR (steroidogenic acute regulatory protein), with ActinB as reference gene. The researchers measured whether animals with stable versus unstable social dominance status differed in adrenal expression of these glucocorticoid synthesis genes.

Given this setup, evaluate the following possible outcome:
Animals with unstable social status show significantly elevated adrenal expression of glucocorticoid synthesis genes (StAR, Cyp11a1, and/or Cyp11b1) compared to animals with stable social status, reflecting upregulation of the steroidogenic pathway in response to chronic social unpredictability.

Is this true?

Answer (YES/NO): NO